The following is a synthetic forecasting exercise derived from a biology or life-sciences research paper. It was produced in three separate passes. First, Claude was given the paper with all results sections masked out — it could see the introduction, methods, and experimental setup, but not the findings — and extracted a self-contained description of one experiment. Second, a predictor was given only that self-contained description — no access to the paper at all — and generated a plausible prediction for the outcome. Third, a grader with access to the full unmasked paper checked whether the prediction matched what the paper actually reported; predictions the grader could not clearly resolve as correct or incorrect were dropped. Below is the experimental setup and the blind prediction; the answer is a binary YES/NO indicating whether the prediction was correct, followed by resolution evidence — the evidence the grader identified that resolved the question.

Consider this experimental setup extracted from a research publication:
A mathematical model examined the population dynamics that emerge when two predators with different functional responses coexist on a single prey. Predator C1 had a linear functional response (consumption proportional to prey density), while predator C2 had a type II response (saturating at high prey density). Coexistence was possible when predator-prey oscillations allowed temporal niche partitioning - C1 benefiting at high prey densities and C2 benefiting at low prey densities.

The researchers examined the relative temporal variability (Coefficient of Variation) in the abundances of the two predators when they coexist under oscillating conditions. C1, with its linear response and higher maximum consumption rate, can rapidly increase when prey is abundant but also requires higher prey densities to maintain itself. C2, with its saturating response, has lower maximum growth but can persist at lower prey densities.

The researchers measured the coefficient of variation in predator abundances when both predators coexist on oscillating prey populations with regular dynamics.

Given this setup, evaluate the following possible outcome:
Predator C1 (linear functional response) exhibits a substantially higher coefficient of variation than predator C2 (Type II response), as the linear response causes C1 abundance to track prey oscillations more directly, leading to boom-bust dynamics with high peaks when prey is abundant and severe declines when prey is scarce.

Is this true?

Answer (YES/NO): YES